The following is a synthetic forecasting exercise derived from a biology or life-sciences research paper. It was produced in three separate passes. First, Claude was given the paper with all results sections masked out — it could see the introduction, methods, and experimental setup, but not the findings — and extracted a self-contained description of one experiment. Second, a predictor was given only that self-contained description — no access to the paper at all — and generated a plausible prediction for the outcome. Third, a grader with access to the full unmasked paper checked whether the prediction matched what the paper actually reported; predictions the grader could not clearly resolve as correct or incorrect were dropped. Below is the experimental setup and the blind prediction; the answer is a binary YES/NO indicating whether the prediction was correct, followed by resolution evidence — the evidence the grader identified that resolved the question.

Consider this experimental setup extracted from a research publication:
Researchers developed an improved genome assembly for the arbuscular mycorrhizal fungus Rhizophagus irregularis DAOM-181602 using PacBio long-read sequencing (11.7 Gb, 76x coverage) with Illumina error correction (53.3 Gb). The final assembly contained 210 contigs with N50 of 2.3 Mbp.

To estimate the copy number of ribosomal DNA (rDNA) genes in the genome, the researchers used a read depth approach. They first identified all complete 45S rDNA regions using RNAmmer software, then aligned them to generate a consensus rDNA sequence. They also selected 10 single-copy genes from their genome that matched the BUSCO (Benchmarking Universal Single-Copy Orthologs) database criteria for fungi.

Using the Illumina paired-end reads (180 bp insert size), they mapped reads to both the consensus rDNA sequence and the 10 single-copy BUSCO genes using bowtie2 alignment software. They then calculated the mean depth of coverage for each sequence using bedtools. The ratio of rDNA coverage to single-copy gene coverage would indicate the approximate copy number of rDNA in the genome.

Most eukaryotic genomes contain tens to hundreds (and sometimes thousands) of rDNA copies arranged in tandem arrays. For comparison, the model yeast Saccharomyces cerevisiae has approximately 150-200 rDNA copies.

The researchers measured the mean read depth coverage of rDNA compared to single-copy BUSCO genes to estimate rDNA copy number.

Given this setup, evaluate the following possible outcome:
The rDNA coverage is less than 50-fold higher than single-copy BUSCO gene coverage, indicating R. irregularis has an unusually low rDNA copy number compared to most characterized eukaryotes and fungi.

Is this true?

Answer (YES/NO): YES